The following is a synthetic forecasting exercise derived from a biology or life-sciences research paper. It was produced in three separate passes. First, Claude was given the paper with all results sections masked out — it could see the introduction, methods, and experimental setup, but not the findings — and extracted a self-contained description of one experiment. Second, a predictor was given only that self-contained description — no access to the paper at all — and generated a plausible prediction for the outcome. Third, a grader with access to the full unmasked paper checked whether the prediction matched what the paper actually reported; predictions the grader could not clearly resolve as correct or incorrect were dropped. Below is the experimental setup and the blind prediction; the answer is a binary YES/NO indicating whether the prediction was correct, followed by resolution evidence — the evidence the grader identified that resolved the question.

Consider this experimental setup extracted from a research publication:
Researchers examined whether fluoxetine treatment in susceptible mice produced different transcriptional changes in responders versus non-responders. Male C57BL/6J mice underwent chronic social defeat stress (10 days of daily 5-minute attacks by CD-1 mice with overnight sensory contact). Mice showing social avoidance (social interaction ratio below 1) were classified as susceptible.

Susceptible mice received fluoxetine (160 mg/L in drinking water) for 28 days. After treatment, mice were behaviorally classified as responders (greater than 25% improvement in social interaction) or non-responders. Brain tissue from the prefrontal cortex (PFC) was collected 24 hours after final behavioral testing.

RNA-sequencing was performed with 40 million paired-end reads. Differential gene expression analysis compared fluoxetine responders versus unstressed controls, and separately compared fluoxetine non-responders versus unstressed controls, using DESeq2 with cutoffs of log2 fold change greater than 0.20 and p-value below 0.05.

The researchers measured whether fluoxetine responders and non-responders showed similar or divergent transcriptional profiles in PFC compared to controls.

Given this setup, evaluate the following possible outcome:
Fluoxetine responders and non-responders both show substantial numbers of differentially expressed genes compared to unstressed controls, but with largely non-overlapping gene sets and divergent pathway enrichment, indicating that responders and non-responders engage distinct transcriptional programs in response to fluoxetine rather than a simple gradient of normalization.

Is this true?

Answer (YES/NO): NO